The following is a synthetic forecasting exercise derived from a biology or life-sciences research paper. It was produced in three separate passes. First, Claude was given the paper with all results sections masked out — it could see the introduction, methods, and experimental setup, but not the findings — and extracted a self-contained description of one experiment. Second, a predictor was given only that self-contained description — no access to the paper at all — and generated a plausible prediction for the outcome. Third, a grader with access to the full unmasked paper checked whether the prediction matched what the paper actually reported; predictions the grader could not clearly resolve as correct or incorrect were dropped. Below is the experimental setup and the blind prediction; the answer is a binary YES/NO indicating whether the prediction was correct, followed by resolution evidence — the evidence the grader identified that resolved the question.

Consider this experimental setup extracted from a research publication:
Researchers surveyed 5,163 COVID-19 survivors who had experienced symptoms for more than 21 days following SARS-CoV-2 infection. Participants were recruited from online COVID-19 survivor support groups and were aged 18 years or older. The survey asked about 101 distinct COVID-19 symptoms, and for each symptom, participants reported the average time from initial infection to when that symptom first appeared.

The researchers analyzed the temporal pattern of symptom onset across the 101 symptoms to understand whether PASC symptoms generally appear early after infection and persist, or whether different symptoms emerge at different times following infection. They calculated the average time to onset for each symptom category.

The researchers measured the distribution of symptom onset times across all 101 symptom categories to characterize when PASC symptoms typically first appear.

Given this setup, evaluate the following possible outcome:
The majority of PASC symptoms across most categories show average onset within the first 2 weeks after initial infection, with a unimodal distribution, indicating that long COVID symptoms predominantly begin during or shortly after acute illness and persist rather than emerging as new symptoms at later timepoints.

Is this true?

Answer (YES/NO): NO